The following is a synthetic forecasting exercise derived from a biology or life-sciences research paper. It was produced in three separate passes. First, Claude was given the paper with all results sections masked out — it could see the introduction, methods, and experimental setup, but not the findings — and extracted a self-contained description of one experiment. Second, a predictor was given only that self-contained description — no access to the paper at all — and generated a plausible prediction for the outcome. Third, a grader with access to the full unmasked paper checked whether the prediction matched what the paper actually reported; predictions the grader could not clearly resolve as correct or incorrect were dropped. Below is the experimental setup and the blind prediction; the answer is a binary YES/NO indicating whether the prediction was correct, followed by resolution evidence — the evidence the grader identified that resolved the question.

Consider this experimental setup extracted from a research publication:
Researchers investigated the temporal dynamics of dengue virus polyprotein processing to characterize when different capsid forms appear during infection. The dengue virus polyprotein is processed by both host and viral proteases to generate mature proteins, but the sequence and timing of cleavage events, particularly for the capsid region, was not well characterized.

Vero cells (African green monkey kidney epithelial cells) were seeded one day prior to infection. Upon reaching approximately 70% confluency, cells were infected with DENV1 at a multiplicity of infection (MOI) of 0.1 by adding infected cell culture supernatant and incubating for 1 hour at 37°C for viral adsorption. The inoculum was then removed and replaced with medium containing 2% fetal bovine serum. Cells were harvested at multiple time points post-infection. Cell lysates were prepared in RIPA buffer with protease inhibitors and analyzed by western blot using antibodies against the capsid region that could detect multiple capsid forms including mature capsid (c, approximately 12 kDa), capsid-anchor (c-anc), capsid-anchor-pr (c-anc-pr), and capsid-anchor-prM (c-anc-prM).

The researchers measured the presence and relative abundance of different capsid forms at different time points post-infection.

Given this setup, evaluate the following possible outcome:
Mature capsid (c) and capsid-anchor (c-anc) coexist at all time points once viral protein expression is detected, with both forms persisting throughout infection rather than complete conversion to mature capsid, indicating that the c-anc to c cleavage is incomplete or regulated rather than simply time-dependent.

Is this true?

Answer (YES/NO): NO